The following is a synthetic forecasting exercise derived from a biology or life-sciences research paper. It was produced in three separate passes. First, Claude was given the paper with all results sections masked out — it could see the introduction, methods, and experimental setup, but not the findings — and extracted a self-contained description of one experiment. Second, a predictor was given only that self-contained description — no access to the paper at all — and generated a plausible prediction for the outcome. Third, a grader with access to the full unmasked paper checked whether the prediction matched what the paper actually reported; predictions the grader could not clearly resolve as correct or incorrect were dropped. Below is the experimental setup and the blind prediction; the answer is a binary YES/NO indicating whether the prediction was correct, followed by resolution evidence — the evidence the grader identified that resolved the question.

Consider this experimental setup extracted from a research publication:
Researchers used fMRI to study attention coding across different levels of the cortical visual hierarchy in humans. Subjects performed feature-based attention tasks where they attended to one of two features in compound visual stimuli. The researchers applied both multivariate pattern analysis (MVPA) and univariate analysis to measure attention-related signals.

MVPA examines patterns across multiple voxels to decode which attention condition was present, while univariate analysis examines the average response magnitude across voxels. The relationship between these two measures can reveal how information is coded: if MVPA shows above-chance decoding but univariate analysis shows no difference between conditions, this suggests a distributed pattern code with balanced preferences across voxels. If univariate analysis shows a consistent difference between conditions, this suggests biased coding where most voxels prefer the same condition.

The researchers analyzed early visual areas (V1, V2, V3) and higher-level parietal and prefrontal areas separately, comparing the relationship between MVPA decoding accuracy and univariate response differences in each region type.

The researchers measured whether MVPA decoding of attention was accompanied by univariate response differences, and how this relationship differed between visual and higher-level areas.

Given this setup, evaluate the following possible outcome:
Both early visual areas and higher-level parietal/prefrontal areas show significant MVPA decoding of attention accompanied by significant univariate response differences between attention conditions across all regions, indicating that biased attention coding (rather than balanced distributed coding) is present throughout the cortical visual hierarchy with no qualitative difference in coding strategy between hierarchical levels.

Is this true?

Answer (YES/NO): NO